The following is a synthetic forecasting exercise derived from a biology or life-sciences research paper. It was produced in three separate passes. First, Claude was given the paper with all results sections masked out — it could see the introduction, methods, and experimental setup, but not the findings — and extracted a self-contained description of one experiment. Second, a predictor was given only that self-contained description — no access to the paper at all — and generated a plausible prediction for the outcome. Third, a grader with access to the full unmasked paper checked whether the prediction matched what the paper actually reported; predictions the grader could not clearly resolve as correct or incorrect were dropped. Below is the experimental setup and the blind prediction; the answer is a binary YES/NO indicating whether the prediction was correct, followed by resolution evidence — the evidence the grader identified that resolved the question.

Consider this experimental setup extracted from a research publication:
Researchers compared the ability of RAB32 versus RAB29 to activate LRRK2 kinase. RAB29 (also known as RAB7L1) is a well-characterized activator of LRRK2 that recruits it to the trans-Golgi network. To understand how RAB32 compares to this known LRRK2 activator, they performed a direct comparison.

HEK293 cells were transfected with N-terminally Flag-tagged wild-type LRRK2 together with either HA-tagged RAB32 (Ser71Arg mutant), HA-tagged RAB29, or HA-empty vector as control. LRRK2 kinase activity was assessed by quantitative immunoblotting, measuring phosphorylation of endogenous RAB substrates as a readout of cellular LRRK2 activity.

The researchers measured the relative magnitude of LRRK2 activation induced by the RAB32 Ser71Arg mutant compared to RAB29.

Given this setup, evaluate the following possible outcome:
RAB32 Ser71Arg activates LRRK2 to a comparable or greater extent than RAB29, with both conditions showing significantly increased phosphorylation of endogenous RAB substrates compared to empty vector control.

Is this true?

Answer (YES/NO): YES